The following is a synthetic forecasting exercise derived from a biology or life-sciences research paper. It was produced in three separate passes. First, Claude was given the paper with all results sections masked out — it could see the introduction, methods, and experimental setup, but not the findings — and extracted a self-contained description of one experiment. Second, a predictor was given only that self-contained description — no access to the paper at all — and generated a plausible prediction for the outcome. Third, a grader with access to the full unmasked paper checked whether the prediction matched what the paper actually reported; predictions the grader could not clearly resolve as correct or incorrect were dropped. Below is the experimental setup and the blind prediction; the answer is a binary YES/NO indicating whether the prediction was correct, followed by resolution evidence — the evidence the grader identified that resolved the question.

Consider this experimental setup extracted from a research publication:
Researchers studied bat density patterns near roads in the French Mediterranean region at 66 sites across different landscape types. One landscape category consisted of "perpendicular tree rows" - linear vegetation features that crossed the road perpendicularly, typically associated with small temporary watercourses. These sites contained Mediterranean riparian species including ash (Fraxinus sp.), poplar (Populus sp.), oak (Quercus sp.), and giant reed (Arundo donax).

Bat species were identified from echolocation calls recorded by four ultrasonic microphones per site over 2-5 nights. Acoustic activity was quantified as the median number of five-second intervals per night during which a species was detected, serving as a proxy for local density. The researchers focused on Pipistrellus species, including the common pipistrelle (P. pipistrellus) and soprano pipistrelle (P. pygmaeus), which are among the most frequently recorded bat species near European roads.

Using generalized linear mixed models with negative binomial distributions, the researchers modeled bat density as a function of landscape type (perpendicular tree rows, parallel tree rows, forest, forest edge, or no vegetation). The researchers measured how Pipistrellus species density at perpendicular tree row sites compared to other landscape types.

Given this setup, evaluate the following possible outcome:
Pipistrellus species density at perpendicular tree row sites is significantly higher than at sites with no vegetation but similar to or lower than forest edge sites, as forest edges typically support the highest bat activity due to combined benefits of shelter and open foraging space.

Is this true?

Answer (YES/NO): NO